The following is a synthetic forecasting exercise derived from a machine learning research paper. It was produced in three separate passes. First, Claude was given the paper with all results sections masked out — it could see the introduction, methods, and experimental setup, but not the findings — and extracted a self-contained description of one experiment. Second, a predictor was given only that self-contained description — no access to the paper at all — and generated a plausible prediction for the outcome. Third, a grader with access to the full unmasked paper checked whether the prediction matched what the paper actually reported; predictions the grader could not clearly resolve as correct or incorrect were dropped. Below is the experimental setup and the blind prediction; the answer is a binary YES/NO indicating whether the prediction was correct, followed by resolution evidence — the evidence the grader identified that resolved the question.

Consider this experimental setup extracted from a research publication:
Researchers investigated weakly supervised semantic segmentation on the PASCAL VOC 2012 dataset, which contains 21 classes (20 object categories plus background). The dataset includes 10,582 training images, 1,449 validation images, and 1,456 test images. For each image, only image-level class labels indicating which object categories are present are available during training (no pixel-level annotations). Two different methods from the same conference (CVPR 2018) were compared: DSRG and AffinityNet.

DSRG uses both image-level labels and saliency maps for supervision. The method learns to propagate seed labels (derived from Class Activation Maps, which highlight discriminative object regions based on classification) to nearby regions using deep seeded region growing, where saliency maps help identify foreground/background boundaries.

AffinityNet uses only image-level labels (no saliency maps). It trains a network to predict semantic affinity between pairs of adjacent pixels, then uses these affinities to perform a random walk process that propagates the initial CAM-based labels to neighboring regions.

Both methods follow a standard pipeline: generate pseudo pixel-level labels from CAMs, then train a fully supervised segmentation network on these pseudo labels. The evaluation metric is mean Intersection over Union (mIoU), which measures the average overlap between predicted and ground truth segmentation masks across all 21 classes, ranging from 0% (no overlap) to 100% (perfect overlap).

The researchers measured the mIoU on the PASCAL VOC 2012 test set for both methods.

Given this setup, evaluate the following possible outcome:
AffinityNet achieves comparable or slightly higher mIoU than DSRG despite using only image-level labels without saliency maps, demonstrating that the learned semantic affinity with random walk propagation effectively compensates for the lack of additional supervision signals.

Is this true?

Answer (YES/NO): YES